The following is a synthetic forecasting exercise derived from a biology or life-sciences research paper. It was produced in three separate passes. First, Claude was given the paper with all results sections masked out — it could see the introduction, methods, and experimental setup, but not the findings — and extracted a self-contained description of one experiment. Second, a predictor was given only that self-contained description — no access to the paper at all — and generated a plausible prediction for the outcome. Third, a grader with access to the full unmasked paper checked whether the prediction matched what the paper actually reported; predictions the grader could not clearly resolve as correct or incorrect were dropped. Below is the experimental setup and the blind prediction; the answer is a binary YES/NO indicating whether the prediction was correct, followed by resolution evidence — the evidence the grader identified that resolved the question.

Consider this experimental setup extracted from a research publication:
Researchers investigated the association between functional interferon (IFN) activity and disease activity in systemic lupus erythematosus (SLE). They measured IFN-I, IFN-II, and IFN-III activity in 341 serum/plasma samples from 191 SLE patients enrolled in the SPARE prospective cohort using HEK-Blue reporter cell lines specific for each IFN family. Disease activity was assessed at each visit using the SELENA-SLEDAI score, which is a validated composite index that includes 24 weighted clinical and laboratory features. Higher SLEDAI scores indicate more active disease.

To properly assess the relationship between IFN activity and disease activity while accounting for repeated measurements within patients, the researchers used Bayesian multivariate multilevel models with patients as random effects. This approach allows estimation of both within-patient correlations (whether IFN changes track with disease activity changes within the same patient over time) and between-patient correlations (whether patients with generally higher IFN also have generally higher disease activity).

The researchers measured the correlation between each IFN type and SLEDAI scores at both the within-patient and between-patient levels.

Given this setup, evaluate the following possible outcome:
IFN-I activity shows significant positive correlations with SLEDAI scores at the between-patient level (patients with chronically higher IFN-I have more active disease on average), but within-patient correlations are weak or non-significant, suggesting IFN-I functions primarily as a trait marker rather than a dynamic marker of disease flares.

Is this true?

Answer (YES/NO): NO